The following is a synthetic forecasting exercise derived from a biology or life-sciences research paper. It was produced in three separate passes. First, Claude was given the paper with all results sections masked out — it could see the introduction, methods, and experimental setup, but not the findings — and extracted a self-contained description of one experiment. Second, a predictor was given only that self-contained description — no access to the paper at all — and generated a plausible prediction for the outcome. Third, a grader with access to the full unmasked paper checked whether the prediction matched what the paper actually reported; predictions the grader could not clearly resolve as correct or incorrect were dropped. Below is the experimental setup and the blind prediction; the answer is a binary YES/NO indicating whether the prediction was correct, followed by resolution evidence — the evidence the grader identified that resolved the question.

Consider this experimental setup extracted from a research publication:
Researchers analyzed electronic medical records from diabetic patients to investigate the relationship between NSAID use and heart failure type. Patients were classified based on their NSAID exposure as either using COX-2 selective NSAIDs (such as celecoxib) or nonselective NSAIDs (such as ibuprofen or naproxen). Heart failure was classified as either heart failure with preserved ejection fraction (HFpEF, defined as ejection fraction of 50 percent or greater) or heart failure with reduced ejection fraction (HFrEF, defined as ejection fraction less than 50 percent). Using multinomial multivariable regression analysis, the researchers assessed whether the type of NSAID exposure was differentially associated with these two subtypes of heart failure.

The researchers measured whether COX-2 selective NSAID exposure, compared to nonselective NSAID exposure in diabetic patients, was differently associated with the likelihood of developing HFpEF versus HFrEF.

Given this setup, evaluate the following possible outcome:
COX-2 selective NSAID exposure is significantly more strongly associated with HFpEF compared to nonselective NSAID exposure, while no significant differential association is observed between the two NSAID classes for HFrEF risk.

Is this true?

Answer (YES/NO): YES